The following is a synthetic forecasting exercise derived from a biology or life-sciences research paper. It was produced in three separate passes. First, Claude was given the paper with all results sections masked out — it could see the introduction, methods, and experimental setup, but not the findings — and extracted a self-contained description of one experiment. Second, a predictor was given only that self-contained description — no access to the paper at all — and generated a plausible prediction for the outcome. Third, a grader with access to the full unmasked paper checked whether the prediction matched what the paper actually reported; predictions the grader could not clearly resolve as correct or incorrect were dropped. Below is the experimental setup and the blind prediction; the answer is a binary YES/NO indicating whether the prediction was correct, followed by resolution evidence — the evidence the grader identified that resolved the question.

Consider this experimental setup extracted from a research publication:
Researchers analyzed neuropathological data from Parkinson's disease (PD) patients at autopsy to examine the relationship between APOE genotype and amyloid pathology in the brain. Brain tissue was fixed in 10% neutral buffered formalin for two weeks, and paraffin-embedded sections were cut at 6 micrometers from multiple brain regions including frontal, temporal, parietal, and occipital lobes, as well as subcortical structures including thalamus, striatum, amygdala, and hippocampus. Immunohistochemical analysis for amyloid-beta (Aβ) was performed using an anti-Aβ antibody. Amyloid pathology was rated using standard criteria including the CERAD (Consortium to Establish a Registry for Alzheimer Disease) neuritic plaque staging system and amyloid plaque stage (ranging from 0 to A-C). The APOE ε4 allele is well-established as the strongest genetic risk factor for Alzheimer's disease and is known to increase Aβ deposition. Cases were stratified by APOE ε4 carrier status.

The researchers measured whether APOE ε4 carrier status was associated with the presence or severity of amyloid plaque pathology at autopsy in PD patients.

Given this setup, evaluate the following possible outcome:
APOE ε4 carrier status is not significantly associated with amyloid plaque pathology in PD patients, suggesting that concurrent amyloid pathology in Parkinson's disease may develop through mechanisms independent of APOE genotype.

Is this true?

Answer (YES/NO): NO